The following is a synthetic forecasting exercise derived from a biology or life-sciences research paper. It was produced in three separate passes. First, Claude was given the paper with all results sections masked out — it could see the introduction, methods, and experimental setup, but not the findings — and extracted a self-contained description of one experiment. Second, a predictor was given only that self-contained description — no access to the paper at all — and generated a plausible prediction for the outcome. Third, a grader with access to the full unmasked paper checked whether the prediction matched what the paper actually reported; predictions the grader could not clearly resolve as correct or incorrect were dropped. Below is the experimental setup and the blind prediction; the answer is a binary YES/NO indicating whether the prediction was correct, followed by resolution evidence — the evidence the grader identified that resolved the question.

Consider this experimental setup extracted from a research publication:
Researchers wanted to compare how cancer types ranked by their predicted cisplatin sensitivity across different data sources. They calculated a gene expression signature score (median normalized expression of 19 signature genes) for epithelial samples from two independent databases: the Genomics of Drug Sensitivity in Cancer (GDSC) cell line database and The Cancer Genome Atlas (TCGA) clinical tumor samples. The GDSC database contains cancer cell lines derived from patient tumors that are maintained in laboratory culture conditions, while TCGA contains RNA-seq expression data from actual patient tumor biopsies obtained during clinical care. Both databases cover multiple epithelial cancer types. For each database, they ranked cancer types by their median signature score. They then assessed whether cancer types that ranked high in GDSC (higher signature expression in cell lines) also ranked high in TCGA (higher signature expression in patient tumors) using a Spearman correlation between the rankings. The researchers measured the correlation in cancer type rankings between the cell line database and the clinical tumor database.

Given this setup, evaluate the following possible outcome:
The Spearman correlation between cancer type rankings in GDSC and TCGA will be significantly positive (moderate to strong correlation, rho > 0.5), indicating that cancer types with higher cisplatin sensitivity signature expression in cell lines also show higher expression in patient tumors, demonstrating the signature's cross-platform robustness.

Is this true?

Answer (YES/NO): YES